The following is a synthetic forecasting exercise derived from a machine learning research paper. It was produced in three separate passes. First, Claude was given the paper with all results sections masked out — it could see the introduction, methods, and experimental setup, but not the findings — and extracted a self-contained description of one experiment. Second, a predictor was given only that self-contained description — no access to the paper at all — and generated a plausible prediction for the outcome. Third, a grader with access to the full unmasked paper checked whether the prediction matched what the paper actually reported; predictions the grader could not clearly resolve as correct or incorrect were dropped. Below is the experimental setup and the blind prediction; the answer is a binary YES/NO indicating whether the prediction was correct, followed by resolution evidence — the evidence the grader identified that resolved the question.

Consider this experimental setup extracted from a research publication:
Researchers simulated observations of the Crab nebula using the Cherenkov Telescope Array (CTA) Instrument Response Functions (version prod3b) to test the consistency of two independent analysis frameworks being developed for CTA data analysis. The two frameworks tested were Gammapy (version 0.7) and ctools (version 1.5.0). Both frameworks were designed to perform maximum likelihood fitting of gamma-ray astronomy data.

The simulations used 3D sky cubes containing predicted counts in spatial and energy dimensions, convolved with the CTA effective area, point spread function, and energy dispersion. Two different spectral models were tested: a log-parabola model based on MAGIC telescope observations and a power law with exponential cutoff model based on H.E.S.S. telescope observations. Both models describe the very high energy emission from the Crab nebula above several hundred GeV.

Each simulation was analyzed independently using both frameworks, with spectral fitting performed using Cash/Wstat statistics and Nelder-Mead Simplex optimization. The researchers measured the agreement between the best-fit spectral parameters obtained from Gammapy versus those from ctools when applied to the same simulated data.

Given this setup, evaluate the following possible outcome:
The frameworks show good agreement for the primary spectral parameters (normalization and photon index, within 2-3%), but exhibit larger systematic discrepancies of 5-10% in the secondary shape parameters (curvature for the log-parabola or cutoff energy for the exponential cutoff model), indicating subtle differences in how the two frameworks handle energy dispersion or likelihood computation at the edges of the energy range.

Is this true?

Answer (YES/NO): NO